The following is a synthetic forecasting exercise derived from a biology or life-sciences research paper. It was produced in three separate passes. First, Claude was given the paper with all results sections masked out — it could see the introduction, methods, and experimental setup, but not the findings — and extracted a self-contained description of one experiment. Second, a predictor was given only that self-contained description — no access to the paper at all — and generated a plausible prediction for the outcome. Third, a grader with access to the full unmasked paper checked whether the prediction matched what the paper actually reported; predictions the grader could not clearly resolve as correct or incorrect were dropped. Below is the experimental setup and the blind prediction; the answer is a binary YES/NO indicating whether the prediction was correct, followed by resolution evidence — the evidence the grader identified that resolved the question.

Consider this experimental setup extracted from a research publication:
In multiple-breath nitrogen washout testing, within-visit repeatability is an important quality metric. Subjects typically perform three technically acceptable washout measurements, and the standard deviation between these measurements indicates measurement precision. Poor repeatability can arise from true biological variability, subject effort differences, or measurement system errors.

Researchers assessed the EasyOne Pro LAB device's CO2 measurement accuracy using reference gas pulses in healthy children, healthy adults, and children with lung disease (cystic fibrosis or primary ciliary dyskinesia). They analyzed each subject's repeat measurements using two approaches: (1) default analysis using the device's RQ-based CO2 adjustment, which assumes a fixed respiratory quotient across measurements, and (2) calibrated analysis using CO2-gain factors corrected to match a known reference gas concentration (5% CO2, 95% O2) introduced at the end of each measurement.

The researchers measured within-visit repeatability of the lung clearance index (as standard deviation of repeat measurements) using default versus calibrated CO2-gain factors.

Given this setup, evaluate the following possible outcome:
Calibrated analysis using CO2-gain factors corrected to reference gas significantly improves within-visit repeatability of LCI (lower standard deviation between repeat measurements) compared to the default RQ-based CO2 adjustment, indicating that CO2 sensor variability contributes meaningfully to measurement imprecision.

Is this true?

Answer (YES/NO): YES